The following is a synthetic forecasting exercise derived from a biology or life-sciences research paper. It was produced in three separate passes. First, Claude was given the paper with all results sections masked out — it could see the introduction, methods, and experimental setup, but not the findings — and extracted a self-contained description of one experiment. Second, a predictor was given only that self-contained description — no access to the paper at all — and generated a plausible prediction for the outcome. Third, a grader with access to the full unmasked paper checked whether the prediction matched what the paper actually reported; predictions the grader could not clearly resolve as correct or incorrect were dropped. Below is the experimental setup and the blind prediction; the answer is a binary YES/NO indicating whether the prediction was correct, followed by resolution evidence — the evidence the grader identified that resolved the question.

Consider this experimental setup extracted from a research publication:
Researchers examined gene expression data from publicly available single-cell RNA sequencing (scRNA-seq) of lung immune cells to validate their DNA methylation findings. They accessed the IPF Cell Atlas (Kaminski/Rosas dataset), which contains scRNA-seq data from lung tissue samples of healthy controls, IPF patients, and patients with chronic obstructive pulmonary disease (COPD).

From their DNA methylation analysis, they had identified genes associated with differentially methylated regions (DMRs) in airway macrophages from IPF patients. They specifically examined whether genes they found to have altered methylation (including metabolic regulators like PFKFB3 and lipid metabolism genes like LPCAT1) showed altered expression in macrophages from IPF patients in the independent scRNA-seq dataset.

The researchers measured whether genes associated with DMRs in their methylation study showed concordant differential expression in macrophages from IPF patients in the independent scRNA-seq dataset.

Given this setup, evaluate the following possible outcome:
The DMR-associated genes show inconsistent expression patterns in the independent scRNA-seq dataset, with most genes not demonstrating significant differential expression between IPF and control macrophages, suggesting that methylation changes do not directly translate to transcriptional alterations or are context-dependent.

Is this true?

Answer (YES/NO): NO